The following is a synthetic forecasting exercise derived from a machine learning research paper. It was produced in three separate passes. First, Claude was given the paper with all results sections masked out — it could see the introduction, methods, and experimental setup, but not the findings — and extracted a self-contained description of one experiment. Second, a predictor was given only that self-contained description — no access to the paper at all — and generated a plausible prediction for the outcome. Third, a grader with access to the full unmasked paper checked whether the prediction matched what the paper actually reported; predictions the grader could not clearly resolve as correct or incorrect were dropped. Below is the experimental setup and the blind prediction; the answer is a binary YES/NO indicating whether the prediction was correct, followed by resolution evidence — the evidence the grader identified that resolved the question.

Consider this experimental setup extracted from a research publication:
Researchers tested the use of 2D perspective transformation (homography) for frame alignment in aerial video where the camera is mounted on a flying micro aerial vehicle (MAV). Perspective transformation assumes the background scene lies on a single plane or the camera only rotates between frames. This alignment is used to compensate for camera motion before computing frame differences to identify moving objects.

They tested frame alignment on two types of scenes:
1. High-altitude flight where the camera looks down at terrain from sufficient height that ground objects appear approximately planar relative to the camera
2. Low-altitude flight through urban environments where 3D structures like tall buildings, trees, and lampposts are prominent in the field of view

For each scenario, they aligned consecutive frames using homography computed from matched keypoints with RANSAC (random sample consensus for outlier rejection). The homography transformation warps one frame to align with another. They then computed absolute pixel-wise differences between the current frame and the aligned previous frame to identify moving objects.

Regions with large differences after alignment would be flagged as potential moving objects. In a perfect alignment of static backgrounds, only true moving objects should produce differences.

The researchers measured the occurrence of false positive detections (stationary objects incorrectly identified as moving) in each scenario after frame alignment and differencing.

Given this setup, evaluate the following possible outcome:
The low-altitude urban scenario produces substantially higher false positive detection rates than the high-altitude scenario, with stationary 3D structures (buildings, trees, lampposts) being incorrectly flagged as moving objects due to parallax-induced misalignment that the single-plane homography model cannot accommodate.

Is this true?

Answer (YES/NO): YES